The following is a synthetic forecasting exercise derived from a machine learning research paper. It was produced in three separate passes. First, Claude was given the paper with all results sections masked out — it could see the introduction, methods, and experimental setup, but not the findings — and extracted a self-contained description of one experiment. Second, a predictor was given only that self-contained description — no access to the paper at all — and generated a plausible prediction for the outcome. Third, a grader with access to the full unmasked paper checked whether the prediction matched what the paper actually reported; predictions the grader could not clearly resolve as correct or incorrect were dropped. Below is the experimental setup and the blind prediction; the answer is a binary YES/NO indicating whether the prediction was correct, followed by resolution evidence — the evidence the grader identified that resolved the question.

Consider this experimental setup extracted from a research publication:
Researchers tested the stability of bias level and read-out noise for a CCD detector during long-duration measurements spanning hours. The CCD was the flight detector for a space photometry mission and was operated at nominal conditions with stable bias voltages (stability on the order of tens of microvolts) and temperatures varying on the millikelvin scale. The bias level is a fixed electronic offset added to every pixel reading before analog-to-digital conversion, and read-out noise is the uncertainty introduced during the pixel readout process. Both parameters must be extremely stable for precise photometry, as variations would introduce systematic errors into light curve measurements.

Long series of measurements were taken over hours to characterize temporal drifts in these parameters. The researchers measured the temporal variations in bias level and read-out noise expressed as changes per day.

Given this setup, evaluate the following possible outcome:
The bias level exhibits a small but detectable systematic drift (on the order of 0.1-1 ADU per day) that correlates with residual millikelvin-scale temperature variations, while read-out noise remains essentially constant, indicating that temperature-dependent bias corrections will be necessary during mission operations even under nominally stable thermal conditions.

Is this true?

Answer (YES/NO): NO